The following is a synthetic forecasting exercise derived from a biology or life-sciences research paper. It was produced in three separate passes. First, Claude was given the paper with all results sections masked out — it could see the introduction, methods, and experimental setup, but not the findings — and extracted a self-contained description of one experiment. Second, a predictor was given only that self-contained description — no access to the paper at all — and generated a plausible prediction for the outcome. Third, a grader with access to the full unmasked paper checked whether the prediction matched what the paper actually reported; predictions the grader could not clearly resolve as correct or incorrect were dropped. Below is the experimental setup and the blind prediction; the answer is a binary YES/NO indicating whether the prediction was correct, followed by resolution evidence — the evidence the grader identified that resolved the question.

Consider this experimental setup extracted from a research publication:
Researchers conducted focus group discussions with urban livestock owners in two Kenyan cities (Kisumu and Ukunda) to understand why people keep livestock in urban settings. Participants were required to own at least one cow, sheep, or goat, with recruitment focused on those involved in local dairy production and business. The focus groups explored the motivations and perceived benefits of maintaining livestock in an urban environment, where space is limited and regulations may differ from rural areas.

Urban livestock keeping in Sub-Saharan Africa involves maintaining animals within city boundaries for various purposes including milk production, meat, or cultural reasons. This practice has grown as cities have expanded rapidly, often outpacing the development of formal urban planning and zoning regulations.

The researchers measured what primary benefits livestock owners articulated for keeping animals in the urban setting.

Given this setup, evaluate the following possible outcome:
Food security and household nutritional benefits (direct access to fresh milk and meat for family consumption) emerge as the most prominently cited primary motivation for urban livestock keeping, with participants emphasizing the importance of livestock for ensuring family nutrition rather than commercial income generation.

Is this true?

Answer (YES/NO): NO